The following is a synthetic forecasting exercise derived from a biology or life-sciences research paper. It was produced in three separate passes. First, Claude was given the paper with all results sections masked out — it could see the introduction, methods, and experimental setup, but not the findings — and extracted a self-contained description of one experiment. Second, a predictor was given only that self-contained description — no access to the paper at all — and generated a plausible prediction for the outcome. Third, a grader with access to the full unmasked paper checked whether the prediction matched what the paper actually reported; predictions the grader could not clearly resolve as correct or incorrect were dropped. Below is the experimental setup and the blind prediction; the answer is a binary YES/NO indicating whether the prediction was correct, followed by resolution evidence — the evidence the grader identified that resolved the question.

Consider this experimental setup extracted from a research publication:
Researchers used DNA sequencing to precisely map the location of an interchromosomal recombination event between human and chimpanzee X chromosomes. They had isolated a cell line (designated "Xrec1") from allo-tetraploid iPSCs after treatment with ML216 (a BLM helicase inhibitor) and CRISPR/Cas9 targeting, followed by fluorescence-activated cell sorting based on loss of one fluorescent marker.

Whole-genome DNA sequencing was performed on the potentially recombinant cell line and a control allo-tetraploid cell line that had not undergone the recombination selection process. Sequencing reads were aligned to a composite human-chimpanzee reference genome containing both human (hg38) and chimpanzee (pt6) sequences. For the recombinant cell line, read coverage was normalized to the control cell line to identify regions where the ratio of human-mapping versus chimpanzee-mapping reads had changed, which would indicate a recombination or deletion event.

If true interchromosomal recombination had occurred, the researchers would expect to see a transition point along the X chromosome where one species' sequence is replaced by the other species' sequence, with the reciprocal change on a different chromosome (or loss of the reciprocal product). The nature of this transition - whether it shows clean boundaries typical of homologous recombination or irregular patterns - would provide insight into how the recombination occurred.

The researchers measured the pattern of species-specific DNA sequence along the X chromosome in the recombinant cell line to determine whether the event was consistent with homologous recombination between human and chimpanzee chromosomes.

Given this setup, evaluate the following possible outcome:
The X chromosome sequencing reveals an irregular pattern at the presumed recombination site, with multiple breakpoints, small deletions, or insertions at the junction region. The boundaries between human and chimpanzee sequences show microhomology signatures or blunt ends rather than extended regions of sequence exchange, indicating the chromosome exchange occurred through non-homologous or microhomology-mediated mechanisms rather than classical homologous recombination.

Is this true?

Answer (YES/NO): NO